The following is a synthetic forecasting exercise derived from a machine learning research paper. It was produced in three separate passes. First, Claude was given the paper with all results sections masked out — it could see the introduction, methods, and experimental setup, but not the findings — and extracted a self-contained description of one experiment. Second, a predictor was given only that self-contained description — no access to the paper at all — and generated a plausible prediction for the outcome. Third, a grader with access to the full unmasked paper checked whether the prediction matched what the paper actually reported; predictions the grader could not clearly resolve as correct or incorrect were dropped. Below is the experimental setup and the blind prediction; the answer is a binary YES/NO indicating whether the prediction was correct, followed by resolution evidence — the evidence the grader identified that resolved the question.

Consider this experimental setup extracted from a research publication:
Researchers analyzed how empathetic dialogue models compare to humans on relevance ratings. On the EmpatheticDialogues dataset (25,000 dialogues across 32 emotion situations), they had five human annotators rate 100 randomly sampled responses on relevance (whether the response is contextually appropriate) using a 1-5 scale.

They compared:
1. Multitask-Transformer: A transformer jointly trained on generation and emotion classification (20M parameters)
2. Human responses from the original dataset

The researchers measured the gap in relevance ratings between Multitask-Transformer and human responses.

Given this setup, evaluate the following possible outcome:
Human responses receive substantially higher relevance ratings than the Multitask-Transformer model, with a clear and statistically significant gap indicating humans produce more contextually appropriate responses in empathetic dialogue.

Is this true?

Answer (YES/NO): YES